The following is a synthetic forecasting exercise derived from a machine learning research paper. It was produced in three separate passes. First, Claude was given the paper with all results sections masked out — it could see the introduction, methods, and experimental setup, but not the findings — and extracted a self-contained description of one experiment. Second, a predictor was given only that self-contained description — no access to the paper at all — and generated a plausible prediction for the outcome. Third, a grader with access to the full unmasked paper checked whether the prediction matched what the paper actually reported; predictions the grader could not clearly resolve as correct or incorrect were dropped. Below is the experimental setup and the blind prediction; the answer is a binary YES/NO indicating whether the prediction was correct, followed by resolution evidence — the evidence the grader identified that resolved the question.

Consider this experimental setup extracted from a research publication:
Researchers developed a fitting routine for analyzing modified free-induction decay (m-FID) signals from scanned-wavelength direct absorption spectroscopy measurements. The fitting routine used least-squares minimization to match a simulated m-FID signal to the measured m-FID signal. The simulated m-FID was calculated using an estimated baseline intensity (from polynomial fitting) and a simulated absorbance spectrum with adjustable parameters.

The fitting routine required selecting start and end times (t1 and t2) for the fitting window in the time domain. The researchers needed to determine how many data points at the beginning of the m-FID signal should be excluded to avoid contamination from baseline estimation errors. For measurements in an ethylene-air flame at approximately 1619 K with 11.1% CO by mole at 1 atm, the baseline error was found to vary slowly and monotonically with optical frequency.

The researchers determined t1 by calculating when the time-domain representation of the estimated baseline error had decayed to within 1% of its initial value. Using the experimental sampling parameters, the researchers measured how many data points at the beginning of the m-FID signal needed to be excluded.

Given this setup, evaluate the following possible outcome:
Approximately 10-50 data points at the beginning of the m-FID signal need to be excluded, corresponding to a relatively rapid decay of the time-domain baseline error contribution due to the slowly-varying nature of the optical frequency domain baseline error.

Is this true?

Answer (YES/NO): NO